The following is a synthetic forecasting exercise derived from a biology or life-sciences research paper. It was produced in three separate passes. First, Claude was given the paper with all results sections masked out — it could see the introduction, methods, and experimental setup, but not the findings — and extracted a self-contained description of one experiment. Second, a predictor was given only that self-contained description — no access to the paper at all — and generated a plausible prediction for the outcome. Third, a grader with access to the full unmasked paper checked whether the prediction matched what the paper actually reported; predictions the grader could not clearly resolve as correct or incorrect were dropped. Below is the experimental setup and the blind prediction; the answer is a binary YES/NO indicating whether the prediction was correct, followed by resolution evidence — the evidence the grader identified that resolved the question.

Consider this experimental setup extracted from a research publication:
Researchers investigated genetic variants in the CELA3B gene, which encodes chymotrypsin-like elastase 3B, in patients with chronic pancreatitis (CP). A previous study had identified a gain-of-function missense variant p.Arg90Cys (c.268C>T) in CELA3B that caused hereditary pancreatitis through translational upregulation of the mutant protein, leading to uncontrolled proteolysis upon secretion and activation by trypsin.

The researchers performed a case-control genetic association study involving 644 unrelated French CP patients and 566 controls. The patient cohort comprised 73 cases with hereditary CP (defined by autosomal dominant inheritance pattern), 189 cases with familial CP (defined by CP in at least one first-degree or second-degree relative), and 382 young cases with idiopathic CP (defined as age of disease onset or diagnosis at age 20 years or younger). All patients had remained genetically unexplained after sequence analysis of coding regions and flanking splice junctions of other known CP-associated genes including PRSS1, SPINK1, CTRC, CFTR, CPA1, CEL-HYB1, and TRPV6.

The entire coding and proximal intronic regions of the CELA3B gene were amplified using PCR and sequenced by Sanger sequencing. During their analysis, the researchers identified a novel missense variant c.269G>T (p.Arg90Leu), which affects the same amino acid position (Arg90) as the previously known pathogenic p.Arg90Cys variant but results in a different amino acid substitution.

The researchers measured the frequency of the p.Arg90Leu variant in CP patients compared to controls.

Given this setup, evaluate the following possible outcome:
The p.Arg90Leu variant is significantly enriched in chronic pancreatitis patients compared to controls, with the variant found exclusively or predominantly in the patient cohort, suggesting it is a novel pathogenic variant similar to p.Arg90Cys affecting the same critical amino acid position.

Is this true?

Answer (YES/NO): YES